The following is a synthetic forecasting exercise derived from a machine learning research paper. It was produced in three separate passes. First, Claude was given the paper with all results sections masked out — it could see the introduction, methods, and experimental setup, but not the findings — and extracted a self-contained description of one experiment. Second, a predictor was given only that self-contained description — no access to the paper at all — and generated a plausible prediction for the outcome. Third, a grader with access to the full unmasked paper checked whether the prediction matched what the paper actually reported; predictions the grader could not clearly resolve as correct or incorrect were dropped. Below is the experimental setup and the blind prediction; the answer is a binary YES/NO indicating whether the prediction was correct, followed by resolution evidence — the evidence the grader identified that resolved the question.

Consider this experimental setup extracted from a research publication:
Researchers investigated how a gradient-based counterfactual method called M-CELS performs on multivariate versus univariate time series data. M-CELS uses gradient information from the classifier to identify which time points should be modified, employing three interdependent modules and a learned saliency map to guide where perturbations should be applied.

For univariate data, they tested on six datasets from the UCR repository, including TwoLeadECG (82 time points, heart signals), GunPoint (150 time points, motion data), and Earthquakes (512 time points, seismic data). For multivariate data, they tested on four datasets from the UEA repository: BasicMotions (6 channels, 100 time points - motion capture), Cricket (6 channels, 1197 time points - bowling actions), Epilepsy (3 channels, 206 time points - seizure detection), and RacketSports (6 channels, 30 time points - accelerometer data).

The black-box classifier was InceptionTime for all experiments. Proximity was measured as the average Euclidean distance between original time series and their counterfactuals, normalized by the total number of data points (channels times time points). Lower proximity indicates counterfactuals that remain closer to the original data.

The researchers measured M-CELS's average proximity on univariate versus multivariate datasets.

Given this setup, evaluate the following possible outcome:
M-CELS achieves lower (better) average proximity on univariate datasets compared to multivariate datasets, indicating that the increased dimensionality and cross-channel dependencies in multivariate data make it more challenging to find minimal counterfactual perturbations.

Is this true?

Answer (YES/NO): YES